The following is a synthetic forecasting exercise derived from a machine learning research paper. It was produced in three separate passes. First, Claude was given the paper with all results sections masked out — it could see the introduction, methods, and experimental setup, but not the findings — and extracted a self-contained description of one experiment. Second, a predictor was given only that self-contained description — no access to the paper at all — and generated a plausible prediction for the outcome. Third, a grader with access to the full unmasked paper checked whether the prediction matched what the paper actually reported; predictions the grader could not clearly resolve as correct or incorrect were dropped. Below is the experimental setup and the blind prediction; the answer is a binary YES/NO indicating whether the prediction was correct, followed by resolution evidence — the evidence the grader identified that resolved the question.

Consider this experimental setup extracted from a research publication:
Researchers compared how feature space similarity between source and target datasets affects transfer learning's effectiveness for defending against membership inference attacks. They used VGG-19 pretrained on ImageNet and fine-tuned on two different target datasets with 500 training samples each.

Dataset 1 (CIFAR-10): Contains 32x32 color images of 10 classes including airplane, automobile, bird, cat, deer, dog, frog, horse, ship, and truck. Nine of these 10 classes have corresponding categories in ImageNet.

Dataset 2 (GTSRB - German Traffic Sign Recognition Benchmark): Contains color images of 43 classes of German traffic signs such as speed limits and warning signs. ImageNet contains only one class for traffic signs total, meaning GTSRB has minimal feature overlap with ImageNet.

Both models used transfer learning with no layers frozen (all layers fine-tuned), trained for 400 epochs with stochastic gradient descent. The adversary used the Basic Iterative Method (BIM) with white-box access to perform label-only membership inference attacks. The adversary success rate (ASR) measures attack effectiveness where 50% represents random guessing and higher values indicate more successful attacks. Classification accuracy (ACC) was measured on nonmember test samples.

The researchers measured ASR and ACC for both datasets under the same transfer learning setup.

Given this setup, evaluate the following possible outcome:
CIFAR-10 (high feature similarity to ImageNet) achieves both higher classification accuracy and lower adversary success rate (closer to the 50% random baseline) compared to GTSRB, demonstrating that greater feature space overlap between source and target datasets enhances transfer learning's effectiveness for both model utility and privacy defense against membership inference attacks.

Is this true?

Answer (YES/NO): YES